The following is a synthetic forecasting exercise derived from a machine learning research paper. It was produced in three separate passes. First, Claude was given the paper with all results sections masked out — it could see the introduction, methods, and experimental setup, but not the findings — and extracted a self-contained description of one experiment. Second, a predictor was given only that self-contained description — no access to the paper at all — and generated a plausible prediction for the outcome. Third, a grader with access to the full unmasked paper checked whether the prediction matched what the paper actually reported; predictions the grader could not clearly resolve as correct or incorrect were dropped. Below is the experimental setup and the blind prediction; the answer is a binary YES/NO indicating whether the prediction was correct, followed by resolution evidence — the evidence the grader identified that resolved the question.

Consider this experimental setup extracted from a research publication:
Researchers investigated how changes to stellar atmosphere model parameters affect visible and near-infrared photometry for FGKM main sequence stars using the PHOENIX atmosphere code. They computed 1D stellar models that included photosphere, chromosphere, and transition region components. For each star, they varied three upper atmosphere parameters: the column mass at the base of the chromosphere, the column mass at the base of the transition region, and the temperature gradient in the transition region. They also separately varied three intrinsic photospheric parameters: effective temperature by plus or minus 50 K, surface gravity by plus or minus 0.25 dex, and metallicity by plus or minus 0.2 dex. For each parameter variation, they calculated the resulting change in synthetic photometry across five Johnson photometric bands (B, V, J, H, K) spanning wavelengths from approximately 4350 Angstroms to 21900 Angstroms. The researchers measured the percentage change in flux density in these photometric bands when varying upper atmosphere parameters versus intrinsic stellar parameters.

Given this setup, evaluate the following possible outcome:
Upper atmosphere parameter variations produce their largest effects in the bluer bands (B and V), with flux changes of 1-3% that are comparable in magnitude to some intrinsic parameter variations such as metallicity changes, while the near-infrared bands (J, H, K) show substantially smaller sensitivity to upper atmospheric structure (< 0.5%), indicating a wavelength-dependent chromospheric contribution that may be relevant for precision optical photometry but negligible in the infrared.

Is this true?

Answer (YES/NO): NO